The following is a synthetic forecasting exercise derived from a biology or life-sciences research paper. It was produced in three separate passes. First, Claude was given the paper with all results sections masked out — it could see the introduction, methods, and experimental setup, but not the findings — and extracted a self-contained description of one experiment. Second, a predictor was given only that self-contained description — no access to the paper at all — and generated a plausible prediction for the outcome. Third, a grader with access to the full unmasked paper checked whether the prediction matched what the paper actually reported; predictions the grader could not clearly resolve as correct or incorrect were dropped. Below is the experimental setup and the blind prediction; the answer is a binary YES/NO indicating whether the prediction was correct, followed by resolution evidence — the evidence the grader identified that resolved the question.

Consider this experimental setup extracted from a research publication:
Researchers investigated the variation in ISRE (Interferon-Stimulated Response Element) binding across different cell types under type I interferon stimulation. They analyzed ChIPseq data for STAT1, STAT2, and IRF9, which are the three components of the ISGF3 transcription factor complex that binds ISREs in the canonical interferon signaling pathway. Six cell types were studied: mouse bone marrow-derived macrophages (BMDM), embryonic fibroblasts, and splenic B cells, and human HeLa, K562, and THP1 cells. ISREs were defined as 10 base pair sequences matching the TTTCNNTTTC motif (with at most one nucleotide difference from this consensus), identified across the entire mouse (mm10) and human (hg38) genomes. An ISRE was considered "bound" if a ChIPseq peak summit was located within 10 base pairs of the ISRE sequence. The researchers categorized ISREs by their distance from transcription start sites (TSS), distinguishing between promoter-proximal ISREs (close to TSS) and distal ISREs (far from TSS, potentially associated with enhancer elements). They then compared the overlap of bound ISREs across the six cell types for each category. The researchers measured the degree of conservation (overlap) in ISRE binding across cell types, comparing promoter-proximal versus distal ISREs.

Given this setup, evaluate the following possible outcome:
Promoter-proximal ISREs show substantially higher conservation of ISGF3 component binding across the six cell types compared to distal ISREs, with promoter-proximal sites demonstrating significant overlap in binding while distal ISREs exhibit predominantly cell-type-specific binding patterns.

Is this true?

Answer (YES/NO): YES